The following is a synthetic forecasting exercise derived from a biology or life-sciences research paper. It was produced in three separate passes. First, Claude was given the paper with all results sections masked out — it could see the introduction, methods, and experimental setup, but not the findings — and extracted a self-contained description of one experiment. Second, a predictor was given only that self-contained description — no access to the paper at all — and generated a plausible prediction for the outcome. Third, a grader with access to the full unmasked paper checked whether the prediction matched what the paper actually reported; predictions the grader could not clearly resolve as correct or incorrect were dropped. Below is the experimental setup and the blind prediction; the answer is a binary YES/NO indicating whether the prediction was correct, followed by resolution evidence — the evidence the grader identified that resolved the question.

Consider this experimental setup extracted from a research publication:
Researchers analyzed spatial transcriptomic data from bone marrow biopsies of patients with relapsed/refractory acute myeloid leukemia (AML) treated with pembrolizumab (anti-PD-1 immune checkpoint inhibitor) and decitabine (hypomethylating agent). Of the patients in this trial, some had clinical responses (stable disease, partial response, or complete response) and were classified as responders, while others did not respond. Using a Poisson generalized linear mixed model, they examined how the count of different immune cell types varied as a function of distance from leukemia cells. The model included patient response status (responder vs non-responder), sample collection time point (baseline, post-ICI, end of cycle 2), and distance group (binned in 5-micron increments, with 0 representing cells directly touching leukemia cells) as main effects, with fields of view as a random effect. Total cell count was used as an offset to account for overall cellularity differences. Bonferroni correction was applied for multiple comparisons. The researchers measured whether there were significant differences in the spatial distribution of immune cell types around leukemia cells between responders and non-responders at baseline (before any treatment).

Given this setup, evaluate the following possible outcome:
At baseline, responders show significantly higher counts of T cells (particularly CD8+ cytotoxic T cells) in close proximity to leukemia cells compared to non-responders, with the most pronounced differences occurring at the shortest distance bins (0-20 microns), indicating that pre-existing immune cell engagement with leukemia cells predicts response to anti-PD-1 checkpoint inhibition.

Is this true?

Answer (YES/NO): NO